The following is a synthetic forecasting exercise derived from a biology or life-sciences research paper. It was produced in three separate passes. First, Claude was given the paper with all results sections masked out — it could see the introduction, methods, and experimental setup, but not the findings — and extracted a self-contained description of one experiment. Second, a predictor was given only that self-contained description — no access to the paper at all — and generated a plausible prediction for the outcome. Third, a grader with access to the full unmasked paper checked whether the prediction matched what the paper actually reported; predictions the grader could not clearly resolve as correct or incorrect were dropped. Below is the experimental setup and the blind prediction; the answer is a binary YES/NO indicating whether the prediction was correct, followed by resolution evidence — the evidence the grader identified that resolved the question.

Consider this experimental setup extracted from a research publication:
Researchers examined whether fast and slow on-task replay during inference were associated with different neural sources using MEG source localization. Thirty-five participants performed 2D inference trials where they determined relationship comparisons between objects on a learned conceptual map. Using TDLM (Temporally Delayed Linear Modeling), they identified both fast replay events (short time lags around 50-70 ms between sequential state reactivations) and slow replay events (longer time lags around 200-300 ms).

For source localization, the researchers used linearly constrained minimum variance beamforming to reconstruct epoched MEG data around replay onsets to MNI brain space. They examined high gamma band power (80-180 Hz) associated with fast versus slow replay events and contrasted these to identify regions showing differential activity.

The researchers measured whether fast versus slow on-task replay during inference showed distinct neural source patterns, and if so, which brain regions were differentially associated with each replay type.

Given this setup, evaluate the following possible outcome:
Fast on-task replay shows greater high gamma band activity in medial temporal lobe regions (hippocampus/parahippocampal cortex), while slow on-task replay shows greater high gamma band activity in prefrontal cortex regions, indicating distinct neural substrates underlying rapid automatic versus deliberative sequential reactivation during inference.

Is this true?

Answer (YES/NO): YES